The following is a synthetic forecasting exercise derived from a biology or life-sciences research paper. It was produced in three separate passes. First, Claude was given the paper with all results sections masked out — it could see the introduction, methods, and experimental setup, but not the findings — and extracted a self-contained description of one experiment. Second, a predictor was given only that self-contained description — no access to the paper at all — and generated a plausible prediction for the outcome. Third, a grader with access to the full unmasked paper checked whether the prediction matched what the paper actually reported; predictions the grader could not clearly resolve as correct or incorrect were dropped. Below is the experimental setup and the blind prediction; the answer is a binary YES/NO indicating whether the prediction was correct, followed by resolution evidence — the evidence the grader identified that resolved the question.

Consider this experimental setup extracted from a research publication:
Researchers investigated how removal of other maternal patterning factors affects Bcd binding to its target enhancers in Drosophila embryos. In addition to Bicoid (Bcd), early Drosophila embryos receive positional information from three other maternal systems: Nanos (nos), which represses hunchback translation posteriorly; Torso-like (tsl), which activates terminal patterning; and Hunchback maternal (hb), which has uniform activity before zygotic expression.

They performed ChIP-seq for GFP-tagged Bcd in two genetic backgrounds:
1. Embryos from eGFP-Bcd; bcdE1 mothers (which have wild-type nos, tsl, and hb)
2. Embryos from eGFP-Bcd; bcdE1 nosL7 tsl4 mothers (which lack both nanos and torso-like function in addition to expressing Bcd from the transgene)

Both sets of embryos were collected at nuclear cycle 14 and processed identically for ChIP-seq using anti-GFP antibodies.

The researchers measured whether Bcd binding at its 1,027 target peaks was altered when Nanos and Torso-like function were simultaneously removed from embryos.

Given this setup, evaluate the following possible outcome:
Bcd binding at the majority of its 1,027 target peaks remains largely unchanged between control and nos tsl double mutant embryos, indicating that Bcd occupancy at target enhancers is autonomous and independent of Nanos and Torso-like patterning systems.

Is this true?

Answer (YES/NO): YES